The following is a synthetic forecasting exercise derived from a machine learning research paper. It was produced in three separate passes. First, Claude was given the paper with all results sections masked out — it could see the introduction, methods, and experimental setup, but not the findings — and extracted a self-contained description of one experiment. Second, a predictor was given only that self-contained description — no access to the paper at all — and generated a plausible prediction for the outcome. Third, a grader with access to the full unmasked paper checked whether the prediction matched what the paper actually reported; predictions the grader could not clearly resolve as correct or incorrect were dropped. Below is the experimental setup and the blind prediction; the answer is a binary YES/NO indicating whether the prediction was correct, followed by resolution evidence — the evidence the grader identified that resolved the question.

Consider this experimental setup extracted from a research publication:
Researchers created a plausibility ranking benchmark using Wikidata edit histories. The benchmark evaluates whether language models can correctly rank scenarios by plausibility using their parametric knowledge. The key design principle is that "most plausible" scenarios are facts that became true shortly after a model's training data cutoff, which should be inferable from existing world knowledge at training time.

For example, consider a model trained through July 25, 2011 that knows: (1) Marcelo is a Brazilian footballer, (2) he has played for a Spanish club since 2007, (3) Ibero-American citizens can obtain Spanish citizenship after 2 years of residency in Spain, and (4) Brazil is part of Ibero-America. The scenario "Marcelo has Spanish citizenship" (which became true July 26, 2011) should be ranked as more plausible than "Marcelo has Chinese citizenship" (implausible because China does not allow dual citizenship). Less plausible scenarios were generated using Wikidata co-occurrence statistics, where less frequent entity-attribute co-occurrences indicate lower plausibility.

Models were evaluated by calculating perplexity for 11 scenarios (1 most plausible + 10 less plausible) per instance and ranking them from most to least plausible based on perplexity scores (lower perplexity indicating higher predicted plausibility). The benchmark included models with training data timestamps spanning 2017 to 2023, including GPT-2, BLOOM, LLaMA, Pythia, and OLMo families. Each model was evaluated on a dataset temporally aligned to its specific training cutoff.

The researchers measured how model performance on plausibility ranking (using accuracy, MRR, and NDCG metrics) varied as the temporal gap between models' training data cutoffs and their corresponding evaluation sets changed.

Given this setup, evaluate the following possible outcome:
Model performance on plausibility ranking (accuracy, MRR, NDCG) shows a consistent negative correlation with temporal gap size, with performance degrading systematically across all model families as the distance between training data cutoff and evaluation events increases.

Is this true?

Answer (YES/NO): NO